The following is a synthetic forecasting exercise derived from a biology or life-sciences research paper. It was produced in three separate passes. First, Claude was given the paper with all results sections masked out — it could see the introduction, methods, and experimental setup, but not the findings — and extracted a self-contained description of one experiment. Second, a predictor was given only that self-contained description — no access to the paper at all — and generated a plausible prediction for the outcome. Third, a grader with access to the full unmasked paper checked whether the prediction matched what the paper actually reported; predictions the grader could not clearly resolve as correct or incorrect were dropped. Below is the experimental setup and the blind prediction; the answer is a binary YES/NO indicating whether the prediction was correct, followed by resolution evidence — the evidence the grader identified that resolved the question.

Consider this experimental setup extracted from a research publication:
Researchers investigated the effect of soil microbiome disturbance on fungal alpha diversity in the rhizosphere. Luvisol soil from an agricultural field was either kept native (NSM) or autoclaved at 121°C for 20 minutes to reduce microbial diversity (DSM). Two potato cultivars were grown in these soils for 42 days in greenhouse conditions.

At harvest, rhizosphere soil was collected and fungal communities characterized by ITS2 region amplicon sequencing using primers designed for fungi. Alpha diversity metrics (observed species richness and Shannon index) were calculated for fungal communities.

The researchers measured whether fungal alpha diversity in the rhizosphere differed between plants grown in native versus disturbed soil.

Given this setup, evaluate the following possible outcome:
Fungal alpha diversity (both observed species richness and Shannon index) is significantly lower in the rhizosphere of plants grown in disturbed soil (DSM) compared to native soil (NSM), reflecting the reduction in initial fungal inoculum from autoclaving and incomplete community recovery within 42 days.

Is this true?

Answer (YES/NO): YES